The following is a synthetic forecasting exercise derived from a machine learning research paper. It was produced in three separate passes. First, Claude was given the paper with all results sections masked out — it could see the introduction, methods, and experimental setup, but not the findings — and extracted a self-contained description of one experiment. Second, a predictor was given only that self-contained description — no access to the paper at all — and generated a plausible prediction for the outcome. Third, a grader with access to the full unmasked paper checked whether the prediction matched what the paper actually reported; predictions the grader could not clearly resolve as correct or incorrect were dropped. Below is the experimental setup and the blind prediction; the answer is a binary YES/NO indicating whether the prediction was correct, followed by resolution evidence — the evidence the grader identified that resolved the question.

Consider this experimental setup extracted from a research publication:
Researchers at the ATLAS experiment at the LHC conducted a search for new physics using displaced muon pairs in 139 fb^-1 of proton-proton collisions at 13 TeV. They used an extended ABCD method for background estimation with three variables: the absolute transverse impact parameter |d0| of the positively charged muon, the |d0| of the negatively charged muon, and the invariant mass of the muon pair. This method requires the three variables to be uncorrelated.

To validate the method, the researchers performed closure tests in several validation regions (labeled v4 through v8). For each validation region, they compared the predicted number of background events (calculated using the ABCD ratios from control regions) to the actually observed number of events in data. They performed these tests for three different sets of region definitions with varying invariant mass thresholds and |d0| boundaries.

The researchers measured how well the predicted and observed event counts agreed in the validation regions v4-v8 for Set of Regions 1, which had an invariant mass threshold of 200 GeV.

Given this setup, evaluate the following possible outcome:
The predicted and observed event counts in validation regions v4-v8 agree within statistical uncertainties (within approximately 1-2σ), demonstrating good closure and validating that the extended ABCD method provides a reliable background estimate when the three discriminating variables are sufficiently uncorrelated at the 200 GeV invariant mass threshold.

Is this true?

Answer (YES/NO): YES